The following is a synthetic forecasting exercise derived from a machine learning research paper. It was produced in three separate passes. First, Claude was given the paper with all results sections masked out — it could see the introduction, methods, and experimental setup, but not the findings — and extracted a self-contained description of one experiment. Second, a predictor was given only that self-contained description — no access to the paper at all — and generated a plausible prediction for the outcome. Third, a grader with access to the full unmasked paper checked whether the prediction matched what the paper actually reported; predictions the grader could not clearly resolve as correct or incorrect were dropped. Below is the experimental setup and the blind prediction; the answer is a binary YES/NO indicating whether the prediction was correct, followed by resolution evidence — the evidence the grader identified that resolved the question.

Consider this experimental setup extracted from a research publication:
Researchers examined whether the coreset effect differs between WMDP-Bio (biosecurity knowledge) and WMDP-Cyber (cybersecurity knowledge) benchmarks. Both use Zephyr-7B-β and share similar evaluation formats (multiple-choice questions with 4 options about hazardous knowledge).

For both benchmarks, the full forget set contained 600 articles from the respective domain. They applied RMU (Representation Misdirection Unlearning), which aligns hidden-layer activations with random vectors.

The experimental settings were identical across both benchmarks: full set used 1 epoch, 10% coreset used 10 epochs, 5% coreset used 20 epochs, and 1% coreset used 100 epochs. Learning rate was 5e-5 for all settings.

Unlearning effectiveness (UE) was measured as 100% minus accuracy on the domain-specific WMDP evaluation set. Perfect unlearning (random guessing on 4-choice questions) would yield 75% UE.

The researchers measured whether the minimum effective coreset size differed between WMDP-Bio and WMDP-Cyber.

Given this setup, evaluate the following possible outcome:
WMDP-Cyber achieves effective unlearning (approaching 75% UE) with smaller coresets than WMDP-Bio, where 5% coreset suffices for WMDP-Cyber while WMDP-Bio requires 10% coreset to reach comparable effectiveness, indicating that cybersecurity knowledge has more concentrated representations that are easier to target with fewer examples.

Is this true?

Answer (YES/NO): NO